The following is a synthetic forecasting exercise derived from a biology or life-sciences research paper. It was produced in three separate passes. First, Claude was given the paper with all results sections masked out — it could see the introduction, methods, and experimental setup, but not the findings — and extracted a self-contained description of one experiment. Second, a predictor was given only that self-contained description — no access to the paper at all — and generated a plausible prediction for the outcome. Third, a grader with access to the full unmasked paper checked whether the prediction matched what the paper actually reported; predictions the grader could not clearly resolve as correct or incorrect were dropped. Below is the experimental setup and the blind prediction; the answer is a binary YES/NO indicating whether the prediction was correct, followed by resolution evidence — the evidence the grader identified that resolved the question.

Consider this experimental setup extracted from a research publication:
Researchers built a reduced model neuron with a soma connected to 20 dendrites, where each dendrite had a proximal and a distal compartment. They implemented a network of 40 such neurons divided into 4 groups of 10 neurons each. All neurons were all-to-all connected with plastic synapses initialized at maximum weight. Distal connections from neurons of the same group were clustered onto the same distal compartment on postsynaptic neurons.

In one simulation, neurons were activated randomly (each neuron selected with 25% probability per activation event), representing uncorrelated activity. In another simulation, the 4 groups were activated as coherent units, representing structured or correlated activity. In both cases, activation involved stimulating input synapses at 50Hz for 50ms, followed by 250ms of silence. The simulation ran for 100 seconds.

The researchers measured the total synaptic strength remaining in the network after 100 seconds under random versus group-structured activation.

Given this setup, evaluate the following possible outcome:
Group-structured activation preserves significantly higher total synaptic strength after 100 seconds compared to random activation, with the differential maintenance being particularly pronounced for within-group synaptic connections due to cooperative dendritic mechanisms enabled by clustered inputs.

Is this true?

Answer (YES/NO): YES